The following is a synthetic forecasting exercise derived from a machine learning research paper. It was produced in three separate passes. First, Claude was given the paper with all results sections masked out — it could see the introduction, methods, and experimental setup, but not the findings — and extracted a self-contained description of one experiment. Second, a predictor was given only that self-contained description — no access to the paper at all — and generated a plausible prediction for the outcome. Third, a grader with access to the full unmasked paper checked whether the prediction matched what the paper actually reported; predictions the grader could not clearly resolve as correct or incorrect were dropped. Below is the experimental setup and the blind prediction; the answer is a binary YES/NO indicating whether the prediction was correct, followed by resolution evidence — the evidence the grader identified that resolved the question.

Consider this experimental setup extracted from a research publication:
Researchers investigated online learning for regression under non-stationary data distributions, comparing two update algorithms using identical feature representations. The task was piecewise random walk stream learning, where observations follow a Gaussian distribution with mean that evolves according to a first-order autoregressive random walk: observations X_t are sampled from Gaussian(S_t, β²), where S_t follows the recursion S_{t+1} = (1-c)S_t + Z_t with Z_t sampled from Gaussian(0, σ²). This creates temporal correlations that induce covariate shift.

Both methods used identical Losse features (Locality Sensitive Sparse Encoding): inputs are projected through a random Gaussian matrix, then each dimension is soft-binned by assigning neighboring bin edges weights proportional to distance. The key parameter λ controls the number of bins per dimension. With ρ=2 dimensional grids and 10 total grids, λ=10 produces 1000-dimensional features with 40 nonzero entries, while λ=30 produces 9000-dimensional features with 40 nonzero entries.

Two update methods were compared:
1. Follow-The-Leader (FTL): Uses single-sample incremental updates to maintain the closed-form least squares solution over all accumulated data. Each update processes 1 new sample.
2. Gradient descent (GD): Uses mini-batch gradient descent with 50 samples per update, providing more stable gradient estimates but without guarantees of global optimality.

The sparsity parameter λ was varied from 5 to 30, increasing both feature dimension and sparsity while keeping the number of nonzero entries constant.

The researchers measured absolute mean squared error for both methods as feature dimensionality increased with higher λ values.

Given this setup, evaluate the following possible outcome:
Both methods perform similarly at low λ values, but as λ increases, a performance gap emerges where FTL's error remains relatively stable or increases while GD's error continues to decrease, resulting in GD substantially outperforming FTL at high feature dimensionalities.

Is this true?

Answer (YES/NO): NO